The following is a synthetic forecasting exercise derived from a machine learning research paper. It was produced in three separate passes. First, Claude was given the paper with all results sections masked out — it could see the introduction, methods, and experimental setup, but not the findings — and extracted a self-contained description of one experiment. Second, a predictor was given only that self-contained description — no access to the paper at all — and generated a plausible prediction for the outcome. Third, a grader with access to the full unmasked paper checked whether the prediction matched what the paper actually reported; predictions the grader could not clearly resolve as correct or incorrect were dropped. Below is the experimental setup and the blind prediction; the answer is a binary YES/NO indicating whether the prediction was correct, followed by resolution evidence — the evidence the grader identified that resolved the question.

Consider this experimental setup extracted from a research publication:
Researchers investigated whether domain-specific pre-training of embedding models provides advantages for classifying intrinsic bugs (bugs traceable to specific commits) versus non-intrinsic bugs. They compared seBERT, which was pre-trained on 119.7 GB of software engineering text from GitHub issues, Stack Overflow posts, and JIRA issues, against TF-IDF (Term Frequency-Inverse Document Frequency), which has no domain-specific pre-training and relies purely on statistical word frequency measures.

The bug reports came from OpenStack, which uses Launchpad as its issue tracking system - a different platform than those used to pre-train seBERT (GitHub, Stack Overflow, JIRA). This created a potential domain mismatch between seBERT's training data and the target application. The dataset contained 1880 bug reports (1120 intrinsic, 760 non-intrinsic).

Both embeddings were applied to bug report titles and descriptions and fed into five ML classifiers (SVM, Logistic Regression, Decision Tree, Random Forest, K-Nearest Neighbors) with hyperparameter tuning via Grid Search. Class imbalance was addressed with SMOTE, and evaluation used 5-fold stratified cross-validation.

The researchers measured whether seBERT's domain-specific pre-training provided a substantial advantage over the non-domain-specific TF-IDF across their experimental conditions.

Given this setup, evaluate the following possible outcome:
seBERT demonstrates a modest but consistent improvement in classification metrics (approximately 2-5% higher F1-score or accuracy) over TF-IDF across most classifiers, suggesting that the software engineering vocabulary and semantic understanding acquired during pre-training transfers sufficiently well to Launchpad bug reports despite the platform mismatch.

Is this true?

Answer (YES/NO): NO